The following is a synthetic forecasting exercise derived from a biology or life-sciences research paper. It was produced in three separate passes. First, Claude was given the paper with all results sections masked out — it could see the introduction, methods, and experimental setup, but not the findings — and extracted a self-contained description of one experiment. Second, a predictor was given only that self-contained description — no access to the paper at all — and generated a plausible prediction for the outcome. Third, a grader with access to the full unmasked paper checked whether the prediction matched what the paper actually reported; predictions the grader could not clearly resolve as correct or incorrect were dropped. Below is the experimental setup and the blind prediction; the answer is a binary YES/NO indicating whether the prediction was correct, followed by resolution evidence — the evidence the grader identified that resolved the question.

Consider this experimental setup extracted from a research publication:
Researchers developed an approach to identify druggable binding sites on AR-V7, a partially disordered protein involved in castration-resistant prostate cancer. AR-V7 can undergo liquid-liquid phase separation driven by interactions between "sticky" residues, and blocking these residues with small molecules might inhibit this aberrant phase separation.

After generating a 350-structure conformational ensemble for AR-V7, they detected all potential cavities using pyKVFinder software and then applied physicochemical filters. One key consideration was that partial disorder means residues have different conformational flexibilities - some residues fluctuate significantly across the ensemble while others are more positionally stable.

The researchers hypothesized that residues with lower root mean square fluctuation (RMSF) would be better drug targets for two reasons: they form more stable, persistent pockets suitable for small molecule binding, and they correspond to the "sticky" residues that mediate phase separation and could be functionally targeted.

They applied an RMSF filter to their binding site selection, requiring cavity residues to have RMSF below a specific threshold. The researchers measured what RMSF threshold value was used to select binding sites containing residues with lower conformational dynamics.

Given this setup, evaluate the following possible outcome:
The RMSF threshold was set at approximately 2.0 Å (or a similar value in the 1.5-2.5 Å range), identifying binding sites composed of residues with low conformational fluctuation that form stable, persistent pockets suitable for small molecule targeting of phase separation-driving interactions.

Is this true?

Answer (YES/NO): NO